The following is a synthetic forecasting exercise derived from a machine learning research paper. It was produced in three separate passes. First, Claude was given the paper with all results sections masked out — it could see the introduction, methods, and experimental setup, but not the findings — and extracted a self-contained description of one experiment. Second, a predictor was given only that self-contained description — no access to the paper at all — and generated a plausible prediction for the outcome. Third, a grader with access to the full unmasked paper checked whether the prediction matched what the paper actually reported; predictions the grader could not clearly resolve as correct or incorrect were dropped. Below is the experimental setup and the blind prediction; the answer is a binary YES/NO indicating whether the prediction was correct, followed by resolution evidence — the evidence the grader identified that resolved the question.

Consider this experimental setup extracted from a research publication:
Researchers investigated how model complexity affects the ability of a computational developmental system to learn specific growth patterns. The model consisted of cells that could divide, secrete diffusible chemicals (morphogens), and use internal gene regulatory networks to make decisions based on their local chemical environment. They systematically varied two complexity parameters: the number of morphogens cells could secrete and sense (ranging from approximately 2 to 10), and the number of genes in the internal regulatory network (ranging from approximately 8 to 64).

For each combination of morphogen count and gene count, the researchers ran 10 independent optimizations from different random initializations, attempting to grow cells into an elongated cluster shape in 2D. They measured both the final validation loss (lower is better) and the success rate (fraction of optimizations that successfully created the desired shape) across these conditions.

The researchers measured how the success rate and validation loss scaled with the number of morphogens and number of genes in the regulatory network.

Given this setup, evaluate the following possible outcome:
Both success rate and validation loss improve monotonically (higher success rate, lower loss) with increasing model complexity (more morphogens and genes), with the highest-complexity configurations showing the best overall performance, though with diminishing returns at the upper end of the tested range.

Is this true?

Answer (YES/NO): NO